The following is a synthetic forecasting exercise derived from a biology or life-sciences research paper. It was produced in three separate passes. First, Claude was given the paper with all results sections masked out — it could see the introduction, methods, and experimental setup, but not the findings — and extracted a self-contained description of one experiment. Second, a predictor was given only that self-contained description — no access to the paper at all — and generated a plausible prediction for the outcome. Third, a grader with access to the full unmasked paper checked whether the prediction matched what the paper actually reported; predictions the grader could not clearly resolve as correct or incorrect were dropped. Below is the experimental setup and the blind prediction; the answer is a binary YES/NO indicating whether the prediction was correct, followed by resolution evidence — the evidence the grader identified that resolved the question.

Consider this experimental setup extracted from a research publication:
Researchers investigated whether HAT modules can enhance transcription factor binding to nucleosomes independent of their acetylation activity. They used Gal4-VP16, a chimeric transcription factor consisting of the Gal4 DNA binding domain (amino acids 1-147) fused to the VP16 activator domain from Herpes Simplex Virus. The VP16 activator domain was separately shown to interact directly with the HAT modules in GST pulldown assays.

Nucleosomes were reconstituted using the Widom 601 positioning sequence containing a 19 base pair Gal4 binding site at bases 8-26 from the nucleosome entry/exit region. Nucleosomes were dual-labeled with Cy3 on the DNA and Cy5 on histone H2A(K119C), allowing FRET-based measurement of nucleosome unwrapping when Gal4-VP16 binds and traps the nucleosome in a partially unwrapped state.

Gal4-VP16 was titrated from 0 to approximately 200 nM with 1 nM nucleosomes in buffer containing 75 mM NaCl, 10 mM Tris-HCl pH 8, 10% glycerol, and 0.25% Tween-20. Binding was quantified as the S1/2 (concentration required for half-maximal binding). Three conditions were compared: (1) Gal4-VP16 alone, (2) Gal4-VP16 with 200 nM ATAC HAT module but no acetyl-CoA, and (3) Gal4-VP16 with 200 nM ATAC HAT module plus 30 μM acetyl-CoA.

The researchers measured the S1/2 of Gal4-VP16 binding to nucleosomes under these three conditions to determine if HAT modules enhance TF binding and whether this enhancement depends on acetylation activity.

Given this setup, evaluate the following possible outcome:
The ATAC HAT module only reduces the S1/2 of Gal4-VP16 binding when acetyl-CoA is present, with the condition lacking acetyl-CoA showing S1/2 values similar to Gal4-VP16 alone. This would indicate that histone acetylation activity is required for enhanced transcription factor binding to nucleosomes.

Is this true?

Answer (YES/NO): NO